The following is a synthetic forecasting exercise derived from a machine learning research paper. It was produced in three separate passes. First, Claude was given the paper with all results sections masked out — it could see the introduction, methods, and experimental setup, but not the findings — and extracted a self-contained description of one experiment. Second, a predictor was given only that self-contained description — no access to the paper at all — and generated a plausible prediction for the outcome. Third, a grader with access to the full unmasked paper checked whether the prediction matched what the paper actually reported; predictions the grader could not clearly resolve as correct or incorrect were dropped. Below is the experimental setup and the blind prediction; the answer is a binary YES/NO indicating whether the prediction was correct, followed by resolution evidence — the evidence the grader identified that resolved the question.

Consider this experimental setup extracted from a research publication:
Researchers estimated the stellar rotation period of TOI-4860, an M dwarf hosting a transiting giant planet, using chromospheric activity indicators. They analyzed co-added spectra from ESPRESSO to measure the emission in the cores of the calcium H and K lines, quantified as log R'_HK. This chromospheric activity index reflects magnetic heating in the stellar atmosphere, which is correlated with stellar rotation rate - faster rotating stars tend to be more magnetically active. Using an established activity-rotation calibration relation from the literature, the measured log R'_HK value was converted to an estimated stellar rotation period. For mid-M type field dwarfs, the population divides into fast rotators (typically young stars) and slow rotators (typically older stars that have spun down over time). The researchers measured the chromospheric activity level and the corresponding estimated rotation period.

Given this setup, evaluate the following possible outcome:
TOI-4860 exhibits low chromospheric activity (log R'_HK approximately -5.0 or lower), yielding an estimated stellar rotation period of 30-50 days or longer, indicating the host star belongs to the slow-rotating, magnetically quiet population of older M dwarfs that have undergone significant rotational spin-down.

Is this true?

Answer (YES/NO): YES